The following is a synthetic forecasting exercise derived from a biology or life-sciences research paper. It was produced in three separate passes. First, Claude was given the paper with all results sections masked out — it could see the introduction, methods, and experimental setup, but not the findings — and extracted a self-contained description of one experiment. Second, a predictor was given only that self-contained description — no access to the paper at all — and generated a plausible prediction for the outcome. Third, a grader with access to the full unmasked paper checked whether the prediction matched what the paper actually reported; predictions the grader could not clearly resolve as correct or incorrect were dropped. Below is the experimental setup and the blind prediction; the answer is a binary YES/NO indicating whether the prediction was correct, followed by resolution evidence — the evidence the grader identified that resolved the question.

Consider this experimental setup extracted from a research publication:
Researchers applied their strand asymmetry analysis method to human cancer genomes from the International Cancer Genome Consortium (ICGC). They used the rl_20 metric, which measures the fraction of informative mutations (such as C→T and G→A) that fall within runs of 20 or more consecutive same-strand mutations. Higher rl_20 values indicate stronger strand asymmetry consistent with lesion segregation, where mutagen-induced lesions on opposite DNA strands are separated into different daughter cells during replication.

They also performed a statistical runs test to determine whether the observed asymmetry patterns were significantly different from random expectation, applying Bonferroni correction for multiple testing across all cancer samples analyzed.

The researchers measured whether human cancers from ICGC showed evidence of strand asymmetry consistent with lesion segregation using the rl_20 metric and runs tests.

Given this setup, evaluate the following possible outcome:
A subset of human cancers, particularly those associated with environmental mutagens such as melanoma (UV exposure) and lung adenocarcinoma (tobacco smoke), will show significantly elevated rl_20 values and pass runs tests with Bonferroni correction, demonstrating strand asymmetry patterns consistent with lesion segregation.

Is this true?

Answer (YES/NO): NO